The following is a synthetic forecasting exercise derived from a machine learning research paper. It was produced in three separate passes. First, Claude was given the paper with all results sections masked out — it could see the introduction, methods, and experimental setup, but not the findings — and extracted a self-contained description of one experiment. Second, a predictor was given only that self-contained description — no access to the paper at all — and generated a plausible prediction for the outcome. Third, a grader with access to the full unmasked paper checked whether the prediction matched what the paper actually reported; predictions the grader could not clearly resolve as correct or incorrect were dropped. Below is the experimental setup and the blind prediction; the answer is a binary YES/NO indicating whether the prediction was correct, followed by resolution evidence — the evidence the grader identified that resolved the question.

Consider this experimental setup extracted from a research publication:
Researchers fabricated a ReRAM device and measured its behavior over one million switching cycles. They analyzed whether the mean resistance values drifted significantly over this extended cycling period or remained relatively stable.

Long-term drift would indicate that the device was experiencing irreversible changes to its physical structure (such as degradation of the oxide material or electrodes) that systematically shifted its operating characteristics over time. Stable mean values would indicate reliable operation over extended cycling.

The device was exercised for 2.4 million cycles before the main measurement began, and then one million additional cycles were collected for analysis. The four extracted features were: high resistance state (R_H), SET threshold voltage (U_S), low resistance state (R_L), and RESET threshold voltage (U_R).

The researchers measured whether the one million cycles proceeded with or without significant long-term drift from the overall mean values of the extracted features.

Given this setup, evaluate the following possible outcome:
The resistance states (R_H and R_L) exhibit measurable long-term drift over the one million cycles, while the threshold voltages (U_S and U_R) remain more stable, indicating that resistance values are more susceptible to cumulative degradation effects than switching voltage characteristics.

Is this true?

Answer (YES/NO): NO